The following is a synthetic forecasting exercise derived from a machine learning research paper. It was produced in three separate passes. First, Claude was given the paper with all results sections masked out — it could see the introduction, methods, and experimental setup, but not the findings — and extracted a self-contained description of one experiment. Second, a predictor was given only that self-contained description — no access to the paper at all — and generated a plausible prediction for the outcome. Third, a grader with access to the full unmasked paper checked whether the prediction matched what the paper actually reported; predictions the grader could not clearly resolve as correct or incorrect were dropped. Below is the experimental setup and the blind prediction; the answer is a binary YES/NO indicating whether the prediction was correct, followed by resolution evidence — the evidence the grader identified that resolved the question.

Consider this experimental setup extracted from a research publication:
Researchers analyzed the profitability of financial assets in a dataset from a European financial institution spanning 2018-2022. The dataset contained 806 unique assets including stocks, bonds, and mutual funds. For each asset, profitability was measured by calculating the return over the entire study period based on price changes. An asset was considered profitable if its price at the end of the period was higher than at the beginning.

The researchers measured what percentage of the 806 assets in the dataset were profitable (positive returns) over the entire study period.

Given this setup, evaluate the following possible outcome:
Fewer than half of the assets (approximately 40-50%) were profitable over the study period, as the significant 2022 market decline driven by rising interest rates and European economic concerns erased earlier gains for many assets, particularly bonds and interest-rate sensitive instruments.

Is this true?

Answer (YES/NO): NO